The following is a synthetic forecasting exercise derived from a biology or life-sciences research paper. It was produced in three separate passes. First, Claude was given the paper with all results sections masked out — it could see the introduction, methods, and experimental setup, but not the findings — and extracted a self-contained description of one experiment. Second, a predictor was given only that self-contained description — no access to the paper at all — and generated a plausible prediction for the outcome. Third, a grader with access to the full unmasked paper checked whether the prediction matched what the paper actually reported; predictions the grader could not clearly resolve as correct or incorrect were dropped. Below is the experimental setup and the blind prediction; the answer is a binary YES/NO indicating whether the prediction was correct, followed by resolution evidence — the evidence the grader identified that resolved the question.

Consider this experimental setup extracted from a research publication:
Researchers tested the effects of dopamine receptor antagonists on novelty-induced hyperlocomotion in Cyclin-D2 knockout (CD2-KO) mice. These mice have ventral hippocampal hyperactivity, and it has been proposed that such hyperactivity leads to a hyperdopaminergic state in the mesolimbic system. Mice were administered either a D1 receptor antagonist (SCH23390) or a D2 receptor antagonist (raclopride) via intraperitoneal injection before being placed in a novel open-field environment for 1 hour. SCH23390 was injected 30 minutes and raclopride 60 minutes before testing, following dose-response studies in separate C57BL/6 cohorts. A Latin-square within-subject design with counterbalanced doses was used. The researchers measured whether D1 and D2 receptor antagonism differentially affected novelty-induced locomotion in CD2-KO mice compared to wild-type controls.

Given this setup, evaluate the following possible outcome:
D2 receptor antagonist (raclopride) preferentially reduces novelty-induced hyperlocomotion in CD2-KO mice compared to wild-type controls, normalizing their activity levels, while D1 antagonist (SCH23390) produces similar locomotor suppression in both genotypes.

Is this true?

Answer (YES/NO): NO